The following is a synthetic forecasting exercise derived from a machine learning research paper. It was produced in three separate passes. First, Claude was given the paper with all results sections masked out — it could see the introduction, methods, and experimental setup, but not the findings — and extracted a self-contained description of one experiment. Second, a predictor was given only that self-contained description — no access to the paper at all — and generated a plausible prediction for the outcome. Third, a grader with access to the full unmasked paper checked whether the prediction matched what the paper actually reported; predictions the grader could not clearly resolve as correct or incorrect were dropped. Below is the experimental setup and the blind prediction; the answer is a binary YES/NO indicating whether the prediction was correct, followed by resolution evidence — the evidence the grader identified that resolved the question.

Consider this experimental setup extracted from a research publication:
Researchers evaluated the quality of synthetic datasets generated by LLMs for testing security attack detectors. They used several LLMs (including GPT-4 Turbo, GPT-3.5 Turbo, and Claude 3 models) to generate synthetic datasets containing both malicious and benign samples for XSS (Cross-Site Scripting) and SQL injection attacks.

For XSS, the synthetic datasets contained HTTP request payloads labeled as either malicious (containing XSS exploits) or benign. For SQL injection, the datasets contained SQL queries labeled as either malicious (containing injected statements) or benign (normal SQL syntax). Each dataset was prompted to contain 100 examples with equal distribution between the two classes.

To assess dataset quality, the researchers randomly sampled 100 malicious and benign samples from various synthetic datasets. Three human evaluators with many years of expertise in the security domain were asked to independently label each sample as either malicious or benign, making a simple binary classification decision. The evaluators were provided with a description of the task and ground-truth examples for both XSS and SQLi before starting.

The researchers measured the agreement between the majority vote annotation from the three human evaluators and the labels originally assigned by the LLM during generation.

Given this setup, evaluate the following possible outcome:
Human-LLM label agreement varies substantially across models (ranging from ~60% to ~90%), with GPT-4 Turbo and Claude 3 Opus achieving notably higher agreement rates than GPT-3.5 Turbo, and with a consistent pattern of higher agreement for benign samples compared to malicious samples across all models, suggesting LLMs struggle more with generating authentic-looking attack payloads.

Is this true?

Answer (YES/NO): NO